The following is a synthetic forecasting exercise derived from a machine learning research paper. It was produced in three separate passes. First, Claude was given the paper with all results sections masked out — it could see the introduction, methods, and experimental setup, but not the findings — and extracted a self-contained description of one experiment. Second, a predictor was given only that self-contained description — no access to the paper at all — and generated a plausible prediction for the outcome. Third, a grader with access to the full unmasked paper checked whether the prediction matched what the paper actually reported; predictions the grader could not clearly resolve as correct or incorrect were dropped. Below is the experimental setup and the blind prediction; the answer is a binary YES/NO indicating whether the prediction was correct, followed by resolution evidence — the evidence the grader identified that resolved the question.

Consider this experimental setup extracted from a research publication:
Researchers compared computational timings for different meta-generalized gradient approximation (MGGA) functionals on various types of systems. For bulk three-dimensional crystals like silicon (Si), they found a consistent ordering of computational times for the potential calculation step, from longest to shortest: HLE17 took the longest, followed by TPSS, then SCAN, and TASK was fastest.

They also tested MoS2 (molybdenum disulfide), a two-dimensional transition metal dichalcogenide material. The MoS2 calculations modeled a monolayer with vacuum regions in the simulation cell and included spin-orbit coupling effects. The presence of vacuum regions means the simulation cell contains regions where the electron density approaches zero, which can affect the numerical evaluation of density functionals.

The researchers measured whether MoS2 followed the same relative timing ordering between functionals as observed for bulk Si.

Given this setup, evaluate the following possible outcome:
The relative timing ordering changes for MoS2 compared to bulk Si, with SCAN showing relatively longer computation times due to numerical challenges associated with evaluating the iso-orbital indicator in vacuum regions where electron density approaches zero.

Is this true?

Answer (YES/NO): YES